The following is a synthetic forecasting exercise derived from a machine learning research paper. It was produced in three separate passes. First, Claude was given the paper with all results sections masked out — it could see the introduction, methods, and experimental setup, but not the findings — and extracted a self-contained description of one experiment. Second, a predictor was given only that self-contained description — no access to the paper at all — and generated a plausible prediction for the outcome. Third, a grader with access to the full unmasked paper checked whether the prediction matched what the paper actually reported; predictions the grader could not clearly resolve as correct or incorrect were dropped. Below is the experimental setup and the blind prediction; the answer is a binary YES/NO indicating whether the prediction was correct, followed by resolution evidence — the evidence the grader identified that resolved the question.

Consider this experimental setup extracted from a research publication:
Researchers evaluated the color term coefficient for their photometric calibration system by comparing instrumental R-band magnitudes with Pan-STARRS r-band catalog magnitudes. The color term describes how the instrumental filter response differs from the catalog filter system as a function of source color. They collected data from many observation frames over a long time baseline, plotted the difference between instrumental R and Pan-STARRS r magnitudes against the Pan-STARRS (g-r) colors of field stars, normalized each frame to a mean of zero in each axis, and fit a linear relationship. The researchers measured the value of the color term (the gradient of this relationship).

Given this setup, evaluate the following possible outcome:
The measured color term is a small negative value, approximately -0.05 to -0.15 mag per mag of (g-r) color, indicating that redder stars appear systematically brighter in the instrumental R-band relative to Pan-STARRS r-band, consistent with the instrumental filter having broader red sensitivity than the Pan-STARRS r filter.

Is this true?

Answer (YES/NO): NO